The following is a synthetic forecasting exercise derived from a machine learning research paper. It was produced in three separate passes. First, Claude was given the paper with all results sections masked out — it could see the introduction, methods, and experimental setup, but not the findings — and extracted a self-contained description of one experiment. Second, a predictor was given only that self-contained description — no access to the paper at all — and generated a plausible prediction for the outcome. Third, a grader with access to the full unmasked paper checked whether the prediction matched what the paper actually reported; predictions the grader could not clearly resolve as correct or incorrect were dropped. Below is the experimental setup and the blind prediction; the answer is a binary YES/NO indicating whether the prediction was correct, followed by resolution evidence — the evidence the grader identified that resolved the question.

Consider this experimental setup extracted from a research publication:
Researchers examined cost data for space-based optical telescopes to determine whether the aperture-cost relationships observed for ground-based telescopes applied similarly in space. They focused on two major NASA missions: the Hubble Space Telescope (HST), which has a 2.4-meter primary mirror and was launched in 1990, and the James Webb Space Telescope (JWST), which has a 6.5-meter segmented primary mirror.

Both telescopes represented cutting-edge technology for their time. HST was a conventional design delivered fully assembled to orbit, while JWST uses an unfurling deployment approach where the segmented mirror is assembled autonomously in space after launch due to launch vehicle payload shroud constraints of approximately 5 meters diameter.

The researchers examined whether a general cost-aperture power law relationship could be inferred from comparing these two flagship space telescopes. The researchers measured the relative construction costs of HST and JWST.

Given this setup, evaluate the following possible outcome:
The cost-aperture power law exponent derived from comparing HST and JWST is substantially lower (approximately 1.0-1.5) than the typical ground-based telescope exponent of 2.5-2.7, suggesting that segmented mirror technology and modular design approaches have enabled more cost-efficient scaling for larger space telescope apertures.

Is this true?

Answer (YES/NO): NO